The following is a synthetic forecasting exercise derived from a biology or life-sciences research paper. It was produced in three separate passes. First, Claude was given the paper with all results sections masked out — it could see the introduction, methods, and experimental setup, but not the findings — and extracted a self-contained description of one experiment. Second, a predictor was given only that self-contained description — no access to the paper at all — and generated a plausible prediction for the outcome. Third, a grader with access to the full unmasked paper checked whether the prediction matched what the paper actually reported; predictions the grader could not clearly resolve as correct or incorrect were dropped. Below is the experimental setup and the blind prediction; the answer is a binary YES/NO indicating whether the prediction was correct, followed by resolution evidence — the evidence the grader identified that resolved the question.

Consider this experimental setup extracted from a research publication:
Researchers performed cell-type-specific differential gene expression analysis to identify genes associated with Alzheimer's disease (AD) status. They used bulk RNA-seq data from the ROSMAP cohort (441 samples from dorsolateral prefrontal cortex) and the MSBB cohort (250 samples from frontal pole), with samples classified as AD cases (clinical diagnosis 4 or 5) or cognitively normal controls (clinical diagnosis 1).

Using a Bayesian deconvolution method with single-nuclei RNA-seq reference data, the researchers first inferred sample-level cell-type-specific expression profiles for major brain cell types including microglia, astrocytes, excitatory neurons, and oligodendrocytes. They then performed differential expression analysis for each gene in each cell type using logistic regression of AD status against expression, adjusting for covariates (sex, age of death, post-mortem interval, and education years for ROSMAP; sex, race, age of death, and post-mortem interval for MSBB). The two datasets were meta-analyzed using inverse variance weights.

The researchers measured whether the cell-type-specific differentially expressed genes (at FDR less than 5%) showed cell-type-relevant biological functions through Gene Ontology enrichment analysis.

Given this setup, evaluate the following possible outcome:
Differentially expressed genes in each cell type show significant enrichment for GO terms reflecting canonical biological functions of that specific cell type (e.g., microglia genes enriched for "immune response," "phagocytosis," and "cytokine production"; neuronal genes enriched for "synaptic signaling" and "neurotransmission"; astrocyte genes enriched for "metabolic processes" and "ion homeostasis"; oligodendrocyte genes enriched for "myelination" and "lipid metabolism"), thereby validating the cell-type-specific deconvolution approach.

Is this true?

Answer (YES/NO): NO